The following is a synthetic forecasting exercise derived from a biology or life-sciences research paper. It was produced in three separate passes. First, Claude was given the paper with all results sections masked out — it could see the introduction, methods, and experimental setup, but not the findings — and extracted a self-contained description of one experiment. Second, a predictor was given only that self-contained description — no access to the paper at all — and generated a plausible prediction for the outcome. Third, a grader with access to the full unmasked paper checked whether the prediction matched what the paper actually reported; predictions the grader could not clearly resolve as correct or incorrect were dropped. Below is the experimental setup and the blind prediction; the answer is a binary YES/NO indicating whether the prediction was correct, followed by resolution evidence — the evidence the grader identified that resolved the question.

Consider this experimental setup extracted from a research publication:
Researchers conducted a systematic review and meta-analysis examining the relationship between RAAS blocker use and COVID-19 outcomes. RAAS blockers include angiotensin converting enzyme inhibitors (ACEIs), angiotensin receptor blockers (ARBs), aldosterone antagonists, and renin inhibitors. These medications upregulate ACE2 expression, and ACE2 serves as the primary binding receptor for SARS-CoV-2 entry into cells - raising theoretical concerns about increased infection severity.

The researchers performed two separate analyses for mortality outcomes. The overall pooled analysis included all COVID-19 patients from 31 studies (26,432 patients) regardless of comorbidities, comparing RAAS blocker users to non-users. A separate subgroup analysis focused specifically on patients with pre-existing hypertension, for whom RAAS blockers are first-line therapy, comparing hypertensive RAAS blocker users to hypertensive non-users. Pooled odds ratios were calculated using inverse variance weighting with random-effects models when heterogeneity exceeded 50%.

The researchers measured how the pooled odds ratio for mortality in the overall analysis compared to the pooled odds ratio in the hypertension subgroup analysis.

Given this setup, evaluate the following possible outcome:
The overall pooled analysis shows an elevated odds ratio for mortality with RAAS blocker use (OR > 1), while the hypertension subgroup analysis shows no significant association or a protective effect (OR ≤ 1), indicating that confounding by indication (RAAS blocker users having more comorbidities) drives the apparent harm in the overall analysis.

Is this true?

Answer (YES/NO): NO